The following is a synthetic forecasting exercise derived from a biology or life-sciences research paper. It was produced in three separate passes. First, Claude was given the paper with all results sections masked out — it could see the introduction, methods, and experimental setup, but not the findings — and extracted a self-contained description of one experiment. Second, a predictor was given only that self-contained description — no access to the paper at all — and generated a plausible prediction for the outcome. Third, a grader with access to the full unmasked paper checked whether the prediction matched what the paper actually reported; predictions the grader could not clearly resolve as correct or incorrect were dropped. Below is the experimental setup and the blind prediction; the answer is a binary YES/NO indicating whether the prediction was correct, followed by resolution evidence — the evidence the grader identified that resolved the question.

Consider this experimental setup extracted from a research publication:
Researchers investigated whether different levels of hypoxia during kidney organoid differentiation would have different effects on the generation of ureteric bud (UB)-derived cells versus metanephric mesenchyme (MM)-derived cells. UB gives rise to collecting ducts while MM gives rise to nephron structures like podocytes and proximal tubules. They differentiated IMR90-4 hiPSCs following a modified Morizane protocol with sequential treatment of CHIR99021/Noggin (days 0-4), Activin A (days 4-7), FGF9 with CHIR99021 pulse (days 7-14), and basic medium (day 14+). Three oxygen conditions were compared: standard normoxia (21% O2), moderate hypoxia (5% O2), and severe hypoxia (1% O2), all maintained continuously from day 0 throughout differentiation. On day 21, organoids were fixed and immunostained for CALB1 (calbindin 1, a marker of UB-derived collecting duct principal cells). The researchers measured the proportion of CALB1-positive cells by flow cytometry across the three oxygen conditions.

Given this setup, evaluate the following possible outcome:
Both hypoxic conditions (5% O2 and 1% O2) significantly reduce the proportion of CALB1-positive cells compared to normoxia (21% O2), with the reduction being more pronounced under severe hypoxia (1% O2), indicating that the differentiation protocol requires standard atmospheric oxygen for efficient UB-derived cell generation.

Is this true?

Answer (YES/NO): NO